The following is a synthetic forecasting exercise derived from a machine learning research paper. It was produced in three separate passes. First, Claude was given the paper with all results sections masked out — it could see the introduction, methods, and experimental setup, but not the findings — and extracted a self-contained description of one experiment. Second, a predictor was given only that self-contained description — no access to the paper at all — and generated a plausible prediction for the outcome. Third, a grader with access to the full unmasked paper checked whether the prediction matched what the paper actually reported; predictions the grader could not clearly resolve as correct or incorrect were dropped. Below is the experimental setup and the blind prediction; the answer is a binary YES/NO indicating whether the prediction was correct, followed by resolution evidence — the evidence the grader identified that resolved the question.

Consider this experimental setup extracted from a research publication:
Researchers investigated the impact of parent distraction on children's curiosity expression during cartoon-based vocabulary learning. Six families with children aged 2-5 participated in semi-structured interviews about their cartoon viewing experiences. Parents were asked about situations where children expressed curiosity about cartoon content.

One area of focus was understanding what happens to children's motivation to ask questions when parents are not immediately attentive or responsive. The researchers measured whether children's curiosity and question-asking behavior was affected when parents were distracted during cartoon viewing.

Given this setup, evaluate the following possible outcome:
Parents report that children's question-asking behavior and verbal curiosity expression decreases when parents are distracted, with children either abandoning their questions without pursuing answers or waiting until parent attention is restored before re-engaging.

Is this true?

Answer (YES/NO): YES